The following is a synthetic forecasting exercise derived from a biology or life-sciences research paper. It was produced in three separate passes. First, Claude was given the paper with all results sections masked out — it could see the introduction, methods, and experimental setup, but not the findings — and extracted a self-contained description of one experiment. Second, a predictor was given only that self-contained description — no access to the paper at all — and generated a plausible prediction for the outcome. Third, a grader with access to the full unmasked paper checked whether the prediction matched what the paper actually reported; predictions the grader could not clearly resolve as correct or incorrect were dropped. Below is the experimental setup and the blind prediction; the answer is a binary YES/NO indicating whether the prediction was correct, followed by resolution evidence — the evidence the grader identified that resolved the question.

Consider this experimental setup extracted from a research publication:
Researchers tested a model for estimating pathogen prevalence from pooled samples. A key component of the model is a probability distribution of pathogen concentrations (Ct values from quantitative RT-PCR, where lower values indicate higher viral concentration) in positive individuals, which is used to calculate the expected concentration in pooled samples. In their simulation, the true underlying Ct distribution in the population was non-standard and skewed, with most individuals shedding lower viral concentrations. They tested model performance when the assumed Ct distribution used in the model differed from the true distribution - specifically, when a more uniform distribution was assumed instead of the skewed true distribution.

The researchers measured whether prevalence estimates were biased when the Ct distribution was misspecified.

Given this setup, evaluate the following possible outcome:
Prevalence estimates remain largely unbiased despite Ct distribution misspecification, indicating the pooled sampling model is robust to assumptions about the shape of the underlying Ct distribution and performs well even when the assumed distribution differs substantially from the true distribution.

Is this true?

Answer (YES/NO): NO